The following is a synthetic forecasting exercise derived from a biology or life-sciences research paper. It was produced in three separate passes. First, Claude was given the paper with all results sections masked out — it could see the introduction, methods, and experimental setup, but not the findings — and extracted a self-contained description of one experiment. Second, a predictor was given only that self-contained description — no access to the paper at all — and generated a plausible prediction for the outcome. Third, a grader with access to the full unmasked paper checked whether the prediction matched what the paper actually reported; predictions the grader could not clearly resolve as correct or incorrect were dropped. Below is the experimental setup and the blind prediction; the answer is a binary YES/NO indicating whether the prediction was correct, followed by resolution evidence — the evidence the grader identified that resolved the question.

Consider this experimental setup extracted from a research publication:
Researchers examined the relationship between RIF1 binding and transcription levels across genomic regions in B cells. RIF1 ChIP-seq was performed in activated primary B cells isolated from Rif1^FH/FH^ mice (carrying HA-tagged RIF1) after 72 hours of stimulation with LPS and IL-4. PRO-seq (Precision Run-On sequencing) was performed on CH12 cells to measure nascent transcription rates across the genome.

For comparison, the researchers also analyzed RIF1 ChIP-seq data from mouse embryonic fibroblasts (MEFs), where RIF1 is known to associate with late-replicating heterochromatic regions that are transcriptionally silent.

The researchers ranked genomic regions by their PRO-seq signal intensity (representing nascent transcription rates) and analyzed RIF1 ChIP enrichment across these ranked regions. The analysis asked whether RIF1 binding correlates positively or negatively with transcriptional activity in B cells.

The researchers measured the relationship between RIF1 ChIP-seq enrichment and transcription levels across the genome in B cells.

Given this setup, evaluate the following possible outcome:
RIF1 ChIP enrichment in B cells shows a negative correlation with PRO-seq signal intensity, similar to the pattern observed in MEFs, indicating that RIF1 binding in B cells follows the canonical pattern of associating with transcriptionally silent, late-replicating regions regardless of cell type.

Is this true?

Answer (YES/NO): NO